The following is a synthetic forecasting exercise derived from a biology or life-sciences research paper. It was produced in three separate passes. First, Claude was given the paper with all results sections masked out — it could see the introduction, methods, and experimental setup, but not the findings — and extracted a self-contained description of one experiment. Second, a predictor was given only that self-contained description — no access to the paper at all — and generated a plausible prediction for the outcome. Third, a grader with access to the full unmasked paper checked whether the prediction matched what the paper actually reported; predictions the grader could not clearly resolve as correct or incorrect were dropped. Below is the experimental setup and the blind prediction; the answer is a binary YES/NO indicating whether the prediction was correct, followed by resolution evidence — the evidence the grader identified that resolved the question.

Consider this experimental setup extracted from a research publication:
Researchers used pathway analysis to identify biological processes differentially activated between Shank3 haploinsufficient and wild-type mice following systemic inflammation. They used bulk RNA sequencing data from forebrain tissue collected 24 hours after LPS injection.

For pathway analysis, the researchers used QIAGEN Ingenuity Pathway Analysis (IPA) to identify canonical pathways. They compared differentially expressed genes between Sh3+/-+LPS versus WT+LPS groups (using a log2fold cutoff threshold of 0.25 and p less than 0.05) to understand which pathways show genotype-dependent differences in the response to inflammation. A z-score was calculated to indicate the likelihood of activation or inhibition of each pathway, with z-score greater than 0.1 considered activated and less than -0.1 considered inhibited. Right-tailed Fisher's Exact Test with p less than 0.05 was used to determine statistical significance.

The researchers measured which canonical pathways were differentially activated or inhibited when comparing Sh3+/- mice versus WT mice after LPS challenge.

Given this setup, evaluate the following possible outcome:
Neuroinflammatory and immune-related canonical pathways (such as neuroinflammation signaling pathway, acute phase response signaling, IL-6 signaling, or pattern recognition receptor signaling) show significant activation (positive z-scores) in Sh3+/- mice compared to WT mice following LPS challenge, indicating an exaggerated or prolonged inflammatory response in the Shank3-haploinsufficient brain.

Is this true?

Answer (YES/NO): YES